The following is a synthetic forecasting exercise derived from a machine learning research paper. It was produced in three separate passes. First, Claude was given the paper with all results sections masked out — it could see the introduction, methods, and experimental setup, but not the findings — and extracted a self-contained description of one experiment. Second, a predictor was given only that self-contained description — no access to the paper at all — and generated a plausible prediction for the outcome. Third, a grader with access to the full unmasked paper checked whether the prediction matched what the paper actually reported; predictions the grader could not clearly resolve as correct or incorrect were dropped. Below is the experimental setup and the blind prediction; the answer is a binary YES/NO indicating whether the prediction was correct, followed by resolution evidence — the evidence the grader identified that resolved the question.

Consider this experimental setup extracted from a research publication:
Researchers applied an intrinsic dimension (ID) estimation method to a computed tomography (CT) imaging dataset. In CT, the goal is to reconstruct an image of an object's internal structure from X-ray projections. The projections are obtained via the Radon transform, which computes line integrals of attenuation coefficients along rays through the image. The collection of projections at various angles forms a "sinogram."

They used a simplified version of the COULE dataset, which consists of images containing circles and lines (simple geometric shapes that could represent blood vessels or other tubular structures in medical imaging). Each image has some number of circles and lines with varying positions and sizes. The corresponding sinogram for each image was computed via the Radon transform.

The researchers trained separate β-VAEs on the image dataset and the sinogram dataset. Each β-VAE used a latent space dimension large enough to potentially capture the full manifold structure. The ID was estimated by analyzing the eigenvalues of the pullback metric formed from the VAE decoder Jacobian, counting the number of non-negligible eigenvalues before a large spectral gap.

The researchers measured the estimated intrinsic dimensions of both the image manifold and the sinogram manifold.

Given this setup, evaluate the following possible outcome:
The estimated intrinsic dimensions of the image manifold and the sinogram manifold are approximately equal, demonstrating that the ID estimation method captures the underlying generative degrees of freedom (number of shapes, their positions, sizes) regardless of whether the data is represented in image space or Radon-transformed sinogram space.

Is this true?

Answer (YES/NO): NO